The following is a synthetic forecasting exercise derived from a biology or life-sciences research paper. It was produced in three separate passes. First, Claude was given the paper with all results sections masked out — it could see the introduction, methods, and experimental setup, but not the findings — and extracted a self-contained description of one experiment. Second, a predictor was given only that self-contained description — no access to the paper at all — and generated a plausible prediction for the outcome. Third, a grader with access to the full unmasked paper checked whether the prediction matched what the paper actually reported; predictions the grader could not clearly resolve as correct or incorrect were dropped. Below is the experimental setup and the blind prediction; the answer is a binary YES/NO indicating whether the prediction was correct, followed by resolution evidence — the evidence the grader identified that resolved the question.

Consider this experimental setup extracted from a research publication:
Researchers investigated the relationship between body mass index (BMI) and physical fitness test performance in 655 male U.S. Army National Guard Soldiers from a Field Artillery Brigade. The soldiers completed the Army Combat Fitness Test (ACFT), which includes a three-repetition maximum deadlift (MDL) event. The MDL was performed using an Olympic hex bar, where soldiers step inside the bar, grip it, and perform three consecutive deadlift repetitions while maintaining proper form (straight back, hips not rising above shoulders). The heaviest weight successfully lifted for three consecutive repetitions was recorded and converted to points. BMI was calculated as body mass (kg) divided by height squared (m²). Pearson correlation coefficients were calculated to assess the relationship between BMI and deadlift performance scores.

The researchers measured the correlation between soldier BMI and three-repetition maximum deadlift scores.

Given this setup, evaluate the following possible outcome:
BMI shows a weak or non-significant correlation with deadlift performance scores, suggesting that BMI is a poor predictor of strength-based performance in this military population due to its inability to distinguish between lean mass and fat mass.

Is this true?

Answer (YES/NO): YES